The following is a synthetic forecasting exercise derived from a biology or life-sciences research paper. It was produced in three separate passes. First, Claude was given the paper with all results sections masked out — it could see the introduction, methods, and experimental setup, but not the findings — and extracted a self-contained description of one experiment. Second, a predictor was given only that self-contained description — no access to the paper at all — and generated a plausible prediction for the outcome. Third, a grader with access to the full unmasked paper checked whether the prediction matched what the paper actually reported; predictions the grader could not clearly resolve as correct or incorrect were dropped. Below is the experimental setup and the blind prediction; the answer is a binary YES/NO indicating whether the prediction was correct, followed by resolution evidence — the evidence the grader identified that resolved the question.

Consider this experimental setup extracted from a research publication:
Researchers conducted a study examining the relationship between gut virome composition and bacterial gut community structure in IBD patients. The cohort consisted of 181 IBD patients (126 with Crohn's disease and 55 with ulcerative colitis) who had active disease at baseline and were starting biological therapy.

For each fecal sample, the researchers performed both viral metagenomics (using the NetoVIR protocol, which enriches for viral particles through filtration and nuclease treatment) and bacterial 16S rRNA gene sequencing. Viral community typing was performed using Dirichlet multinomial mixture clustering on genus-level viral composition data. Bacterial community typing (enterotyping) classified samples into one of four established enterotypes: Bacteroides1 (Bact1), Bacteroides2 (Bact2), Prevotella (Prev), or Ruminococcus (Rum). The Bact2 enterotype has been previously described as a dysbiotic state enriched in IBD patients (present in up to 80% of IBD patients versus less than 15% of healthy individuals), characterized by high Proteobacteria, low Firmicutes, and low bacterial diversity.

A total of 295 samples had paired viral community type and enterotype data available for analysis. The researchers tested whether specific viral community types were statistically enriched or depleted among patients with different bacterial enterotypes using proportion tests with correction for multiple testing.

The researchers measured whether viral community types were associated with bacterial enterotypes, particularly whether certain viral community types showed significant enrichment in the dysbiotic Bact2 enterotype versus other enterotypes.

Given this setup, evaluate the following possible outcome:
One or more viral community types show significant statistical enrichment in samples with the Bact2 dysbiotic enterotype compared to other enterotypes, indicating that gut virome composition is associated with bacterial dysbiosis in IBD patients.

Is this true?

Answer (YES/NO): YES